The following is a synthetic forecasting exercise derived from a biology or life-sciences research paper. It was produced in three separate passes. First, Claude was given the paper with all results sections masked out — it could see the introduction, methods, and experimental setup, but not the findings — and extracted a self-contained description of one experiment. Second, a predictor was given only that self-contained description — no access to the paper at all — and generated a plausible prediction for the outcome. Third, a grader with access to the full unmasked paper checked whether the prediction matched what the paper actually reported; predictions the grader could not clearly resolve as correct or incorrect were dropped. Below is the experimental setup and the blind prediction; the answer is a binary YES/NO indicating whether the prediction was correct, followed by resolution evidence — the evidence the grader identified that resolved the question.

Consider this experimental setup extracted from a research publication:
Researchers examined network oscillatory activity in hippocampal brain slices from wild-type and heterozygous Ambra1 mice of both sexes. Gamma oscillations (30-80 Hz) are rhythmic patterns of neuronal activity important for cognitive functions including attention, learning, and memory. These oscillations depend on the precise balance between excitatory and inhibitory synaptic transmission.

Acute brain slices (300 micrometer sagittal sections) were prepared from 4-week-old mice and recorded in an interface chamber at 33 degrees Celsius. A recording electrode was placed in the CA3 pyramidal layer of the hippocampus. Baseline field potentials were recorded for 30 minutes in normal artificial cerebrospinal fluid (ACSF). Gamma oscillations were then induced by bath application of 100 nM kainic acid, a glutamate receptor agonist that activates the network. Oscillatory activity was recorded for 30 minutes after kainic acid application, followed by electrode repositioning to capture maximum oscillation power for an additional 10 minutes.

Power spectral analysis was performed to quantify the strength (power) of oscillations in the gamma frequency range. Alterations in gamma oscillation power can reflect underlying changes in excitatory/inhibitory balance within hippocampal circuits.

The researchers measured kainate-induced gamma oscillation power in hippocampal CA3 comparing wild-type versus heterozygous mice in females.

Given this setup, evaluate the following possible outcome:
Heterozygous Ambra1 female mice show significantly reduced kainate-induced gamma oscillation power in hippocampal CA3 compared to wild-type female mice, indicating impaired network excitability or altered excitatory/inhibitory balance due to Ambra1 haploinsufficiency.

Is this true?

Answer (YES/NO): YES